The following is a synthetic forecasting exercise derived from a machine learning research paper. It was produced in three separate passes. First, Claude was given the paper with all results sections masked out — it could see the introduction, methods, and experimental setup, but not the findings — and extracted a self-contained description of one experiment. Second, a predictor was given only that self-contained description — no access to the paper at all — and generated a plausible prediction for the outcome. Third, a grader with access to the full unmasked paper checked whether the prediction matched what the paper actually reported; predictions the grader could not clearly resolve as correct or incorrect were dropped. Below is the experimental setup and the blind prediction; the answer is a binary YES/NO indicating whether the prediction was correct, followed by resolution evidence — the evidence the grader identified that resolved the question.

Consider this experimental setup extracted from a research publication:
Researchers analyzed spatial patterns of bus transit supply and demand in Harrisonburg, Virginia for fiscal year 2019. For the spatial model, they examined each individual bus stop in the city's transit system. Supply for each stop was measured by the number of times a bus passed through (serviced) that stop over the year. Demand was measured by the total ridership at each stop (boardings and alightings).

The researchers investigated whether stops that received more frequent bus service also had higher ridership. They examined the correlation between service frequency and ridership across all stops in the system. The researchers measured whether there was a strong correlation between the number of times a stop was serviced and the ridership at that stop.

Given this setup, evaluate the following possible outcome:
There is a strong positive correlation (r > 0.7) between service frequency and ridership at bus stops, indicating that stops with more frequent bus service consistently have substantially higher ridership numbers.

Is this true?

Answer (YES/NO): NO